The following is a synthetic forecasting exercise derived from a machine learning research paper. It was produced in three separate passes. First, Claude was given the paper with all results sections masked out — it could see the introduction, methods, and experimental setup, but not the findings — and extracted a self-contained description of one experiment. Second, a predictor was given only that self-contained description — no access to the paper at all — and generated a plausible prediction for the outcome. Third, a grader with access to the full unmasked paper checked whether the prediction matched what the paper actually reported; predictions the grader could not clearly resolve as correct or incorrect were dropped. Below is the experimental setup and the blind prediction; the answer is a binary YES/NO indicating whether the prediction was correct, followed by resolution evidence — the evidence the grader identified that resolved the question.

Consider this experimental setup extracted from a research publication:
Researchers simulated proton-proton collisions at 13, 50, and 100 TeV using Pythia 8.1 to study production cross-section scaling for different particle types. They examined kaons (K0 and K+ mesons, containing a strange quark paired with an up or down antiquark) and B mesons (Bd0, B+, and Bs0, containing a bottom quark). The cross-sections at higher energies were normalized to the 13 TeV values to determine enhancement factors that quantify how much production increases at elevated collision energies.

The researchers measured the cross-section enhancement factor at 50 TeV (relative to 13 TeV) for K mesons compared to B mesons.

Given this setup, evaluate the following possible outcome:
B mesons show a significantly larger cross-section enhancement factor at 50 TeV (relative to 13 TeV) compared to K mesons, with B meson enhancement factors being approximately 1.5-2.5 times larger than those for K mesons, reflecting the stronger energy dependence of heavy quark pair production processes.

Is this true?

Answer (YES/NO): YES